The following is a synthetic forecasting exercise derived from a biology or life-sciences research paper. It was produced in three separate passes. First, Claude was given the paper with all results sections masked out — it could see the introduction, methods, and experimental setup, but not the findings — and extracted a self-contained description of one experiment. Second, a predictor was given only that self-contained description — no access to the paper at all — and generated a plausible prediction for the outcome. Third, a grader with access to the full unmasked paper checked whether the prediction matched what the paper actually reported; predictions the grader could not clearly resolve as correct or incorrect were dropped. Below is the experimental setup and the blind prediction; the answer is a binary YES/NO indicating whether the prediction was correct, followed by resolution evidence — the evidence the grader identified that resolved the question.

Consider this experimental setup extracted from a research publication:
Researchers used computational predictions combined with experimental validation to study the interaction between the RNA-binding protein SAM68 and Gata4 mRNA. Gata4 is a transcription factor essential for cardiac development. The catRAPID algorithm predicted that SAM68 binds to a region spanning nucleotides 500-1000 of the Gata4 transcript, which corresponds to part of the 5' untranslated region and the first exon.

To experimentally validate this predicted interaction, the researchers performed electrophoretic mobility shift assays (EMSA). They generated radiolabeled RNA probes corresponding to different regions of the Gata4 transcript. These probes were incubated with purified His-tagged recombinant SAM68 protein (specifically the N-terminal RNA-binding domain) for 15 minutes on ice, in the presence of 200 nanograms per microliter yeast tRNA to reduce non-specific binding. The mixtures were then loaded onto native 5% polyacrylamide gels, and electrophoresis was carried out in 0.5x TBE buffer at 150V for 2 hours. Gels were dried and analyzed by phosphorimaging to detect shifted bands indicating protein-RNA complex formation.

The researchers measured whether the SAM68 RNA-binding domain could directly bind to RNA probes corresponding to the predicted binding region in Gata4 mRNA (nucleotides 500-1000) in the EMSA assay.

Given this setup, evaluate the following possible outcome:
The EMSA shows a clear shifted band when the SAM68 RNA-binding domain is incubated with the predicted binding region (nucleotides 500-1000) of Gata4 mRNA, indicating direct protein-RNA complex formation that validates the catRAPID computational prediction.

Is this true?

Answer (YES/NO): YES